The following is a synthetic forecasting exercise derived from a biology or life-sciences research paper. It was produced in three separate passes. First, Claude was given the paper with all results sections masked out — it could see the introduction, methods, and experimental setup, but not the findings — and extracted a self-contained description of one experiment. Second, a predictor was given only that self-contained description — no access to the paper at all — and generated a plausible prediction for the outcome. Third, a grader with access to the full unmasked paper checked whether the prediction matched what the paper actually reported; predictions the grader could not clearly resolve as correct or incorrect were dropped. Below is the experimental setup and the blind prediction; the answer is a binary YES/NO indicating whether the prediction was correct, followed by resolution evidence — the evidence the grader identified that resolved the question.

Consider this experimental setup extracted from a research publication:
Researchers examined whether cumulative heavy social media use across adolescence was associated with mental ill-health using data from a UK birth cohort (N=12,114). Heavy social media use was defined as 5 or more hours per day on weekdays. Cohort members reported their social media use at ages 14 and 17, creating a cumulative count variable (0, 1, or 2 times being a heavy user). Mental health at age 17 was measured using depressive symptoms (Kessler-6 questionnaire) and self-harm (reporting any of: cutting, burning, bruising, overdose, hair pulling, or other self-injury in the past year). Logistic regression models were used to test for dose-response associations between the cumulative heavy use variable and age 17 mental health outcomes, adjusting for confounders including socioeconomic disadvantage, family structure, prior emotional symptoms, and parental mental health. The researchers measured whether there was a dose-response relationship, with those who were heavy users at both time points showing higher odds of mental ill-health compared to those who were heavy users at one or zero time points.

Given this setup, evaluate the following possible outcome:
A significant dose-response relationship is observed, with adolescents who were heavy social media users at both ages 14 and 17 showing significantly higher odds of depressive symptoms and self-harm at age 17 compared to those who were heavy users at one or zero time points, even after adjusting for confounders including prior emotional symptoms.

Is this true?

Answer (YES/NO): NO